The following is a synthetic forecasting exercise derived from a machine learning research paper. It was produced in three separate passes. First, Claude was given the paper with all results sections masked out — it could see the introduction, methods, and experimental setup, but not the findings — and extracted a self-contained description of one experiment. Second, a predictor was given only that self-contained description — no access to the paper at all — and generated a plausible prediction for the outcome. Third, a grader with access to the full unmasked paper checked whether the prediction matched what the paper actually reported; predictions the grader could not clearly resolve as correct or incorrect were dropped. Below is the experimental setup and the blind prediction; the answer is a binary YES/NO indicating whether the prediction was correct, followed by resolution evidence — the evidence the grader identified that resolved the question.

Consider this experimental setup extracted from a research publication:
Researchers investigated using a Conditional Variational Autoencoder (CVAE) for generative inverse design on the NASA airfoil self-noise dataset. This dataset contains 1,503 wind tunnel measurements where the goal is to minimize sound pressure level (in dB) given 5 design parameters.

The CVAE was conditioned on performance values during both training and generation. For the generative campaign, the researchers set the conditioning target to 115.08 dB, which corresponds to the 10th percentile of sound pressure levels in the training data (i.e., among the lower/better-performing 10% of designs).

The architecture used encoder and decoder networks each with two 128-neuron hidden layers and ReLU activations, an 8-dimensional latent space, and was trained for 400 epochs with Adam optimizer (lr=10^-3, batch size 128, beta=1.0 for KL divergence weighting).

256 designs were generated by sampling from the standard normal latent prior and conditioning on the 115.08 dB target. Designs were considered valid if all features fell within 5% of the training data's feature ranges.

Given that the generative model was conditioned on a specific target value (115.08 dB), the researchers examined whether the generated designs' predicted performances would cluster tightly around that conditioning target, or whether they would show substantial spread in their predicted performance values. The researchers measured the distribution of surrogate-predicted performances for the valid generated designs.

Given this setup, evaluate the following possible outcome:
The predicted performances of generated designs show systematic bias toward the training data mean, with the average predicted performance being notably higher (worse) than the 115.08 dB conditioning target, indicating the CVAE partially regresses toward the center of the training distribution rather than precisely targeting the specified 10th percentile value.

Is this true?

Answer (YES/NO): NO